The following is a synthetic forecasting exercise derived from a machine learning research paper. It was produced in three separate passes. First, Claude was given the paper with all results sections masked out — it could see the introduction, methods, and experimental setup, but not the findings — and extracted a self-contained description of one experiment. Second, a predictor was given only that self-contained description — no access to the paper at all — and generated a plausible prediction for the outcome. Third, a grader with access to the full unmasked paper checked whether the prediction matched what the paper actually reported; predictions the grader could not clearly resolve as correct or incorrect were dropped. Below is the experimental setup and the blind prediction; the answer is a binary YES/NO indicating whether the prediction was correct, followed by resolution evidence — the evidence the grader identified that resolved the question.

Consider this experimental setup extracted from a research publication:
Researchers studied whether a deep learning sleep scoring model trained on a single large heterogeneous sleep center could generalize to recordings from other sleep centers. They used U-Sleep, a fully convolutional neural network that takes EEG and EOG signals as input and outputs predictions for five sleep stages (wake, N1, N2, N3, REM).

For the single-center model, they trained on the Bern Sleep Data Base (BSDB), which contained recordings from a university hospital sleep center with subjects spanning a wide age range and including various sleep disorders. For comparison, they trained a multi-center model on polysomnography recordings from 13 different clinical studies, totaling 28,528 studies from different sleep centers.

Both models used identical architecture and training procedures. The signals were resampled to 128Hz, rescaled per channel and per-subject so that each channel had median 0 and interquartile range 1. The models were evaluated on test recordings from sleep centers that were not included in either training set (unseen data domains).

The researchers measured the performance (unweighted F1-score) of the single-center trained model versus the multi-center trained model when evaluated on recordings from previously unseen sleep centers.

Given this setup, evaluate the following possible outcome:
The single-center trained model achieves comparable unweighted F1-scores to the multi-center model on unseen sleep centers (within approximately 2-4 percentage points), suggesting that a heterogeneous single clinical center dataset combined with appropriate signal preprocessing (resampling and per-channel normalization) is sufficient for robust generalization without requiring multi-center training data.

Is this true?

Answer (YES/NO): NO